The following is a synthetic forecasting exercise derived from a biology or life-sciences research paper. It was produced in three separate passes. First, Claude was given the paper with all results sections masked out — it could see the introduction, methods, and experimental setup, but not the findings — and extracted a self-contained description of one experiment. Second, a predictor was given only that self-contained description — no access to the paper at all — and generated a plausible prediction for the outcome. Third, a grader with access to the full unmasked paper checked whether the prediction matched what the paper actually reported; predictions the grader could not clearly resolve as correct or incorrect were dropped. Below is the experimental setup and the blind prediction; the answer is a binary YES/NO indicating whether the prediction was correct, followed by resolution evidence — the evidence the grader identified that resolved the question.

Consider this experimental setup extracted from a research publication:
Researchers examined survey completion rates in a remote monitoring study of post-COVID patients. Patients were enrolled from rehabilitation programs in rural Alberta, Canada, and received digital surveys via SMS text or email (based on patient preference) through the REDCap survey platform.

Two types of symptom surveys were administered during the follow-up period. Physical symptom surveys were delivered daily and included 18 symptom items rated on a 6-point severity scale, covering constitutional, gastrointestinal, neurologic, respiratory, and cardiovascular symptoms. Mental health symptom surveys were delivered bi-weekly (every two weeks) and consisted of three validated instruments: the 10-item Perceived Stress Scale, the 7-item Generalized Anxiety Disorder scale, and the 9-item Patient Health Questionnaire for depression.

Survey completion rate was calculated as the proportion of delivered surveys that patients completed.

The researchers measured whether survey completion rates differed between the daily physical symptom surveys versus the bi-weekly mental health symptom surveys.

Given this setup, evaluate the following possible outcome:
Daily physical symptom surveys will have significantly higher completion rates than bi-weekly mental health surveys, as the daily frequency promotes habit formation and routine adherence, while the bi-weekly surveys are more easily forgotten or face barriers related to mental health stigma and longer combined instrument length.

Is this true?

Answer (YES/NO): NO